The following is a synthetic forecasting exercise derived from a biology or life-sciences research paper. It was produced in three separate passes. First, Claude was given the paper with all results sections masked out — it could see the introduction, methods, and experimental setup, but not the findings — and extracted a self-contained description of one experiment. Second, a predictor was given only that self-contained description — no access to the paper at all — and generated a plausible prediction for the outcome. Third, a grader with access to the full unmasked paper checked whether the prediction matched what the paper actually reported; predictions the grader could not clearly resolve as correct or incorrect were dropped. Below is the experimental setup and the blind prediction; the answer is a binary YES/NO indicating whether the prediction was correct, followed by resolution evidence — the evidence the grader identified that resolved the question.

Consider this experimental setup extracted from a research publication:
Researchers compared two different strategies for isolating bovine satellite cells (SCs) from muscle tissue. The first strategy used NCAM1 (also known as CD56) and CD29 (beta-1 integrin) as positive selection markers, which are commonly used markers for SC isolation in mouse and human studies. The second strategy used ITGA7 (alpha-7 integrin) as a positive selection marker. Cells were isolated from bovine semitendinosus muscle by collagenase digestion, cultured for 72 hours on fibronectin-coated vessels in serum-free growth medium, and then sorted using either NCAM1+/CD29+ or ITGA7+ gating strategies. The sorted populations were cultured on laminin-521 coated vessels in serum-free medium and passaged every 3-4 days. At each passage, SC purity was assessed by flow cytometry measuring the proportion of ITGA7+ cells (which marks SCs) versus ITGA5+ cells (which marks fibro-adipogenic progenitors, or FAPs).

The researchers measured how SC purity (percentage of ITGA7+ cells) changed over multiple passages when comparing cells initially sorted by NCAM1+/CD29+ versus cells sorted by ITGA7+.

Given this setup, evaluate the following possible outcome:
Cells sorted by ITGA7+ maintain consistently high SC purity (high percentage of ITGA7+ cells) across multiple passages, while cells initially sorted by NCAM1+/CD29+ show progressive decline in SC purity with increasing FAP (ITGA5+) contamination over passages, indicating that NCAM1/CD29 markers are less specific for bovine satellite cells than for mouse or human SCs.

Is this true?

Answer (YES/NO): YES